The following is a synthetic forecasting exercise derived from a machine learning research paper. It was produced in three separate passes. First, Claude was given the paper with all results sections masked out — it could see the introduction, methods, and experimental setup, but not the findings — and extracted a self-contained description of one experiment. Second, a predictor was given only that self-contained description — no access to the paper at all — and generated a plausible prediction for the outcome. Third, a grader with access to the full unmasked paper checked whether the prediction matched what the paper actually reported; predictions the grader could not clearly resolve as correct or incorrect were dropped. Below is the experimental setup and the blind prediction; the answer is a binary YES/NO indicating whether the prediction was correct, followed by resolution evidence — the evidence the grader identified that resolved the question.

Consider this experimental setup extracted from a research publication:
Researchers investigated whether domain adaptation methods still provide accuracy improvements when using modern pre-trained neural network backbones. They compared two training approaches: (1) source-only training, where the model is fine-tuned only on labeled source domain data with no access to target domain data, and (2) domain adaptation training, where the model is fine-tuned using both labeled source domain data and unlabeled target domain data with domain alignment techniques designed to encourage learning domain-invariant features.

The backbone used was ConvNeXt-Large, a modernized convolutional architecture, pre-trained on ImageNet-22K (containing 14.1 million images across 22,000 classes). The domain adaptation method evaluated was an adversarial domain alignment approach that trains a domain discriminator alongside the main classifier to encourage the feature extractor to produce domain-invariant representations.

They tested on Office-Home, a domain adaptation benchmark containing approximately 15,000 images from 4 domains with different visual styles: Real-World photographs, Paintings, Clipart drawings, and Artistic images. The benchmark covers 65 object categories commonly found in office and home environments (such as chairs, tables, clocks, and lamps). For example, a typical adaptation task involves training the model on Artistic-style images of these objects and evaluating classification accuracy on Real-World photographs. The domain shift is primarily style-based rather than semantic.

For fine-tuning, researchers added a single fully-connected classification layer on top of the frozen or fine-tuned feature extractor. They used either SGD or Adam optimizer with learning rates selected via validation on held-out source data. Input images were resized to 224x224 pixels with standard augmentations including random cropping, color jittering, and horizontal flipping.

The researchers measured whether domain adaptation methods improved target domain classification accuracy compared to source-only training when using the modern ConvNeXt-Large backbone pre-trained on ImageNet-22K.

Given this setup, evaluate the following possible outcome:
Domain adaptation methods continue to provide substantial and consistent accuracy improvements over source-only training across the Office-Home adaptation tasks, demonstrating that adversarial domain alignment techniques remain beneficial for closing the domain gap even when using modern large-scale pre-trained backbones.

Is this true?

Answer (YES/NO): NO